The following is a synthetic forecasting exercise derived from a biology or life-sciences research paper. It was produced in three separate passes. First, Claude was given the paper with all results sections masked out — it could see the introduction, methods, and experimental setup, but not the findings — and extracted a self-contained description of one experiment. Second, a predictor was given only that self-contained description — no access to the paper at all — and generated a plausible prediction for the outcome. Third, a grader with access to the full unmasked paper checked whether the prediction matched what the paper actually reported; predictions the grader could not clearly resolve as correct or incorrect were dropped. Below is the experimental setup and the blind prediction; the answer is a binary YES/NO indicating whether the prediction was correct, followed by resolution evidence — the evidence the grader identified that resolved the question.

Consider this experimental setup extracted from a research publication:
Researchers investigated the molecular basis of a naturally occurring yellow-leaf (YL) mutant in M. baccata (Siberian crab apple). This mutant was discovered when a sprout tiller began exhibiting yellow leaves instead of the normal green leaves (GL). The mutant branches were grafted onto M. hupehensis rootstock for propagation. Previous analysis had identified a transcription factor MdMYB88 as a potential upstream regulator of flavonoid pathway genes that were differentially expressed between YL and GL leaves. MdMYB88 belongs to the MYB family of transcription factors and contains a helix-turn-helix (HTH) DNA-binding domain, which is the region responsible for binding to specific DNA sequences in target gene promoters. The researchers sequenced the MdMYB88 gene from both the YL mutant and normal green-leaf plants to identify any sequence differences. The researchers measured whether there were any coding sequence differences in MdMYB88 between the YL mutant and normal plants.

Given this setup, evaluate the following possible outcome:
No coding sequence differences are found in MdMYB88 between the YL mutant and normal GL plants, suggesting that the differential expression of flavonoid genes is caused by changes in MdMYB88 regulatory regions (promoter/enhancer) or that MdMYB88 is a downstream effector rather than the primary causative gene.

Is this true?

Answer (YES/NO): NO